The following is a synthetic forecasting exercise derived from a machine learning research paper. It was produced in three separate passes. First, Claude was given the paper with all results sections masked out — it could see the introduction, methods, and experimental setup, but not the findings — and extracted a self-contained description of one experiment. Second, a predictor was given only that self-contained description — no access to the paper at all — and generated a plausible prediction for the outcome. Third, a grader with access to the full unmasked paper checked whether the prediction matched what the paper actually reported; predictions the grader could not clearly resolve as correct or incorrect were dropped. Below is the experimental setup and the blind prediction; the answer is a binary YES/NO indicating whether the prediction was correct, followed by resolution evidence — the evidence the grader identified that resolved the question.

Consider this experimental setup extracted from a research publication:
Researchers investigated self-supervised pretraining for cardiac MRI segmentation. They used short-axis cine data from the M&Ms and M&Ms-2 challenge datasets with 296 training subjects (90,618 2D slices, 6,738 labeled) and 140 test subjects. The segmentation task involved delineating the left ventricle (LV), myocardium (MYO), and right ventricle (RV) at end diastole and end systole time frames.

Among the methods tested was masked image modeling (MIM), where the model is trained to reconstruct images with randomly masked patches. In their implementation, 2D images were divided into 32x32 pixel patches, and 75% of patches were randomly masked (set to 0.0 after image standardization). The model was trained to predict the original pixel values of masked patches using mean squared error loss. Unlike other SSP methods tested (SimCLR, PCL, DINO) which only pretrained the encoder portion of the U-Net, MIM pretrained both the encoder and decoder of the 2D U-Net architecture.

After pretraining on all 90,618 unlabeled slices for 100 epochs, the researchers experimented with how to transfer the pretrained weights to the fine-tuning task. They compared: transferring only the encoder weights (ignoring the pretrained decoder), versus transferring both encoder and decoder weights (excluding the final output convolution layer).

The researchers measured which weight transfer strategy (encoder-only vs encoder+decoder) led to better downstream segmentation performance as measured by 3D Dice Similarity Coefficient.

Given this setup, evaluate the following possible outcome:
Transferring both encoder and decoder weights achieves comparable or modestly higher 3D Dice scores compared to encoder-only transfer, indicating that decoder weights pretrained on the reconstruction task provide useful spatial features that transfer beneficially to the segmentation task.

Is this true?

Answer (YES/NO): YES